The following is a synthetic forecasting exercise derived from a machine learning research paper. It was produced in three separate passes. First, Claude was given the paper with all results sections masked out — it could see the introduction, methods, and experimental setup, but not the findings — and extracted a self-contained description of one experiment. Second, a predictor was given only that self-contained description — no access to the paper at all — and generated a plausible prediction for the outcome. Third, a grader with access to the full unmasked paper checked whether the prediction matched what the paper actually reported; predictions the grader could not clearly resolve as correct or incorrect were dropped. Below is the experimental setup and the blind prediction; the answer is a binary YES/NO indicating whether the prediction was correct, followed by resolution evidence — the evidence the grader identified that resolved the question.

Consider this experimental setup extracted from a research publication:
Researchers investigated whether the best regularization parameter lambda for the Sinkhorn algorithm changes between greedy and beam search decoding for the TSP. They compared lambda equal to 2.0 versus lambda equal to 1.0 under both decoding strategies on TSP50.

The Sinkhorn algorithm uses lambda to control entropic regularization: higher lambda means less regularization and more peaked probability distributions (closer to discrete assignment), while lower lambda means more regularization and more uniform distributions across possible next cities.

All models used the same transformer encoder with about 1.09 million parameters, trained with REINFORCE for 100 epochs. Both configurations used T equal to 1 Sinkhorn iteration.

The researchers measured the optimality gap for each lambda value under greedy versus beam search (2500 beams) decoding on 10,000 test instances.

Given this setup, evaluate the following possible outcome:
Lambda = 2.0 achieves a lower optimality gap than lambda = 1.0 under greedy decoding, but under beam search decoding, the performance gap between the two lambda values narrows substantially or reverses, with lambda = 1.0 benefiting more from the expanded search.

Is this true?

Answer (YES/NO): NO